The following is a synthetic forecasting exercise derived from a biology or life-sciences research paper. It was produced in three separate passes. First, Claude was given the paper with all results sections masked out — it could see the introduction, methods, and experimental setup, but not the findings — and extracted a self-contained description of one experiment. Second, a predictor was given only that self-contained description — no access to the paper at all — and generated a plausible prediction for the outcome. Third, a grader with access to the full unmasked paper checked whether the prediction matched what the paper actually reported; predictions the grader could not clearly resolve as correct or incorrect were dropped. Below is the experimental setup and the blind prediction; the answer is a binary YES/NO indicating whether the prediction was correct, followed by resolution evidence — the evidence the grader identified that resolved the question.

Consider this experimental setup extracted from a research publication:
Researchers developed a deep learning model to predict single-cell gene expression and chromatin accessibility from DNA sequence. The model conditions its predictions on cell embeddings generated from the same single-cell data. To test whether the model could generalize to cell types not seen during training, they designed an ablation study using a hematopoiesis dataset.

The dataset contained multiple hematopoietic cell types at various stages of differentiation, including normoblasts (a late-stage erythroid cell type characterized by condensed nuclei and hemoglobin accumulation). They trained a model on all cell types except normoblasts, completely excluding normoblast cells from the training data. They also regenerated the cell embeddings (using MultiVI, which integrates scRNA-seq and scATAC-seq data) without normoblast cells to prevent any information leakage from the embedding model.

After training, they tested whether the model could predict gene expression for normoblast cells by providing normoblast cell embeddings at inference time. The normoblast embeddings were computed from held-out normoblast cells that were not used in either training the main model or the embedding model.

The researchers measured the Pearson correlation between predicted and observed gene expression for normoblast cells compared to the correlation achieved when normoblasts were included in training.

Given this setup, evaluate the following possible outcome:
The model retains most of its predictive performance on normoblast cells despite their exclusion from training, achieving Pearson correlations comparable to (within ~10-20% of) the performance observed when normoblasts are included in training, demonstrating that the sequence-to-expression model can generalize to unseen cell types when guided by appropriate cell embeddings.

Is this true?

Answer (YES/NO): YES